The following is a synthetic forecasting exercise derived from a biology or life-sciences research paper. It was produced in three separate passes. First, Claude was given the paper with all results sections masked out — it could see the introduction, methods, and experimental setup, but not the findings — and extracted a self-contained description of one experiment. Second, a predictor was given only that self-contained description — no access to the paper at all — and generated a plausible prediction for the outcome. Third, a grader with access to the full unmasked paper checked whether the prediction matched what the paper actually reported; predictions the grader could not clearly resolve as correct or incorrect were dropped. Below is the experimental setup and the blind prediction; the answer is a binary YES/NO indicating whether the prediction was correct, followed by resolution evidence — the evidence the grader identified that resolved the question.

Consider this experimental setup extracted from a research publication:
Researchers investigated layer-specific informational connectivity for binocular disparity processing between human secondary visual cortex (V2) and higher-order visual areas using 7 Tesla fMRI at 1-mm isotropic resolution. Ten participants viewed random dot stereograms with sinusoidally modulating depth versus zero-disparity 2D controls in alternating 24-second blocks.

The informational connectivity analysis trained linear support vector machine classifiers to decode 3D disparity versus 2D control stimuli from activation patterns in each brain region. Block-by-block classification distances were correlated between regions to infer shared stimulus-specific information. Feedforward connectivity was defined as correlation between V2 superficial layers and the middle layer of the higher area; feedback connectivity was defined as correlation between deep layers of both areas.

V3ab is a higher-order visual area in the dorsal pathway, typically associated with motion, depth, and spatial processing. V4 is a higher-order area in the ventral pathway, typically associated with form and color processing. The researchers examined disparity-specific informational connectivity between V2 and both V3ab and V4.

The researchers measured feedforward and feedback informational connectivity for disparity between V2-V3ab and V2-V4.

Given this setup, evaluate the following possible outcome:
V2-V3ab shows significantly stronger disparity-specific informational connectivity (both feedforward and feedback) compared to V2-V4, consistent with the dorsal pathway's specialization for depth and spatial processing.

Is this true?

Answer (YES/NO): YES